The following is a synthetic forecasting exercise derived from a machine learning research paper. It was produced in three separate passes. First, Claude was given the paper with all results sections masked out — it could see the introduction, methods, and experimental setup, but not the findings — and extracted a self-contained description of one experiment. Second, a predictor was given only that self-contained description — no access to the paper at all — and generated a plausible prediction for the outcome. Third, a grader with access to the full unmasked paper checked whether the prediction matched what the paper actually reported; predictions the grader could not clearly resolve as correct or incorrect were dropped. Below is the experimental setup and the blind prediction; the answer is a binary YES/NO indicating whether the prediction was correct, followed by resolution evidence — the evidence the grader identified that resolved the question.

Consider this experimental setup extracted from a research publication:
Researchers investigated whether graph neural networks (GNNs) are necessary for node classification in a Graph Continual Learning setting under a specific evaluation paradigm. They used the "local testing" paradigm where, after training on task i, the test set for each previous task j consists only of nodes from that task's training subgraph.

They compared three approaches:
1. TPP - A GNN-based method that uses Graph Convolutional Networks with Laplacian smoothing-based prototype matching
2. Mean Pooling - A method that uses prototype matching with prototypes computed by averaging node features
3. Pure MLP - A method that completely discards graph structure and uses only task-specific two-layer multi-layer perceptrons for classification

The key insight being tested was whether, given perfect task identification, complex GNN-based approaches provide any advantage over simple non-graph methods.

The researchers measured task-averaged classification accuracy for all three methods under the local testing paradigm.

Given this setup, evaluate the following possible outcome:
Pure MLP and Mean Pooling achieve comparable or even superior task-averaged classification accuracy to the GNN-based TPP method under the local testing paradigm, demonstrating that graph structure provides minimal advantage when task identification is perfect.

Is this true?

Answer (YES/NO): YES